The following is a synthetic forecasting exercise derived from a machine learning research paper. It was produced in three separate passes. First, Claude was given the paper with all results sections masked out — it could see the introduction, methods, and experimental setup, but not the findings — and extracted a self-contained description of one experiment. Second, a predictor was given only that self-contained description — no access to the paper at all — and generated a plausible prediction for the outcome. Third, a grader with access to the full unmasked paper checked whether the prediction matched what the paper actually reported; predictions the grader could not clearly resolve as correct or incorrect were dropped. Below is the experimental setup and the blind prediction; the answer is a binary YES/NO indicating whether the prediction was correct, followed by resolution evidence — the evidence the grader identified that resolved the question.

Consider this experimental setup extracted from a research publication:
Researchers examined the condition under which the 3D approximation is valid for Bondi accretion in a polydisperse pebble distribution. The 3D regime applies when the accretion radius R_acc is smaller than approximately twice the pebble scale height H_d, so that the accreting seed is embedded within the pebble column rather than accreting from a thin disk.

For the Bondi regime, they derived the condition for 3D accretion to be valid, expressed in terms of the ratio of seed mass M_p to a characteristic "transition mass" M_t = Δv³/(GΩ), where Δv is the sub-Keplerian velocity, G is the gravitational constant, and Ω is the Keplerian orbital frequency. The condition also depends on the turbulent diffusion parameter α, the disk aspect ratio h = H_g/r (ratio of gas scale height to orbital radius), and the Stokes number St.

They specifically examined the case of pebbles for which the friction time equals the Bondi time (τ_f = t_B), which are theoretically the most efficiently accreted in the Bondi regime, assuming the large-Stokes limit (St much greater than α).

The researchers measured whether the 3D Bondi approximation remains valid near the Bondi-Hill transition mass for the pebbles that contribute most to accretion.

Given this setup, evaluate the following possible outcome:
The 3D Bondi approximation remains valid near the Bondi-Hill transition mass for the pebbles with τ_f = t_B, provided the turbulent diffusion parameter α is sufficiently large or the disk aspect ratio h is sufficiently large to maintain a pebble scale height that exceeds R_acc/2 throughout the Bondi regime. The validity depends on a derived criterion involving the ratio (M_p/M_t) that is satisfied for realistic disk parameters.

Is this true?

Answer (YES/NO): NO